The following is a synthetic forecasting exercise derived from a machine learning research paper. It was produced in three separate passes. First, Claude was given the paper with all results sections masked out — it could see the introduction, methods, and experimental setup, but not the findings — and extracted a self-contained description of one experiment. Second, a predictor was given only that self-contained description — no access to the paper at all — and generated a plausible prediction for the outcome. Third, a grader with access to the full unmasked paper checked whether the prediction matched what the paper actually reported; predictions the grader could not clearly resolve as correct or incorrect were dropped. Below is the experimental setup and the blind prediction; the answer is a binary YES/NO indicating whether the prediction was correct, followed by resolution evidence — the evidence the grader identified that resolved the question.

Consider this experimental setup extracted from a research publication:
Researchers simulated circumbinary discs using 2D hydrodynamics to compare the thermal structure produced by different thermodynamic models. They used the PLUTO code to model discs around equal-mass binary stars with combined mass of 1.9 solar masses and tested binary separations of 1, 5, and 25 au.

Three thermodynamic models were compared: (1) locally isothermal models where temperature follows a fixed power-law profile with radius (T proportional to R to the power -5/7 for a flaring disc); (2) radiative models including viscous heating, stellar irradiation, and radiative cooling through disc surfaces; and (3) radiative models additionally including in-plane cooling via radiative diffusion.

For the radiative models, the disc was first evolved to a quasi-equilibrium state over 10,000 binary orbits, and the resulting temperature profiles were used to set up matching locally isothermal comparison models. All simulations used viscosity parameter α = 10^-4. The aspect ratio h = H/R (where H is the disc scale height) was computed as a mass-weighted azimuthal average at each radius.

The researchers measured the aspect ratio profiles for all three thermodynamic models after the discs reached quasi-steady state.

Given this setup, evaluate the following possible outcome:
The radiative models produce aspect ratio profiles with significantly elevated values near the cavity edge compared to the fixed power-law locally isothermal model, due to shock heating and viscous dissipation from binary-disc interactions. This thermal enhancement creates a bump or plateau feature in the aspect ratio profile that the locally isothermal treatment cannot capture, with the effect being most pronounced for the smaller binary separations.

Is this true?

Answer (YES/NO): NO